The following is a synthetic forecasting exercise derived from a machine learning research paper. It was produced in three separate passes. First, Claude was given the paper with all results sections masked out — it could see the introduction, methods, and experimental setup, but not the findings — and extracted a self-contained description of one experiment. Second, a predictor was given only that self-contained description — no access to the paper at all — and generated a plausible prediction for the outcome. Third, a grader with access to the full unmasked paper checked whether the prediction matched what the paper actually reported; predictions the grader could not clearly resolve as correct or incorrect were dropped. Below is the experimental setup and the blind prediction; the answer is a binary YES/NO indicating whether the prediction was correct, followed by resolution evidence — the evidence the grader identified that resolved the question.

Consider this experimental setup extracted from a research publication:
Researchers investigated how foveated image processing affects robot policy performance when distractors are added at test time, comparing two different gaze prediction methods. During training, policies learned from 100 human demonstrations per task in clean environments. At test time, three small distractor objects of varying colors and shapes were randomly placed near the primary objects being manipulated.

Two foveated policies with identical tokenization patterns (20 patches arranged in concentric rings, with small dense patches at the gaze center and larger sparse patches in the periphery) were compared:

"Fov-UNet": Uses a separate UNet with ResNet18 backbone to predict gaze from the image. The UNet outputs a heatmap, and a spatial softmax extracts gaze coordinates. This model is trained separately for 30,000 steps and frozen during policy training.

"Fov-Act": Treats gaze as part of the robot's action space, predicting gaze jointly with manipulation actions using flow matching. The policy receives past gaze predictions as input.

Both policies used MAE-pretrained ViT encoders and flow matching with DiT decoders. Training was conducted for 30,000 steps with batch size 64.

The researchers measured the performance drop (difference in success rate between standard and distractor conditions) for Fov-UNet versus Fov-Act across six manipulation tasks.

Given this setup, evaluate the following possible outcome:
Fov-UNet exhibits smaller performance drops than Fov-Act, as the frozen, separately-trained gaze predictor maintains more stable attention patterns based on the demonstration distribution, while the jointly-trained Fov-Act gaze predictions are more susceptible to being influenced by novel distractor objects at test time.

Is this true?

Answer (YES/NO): NO